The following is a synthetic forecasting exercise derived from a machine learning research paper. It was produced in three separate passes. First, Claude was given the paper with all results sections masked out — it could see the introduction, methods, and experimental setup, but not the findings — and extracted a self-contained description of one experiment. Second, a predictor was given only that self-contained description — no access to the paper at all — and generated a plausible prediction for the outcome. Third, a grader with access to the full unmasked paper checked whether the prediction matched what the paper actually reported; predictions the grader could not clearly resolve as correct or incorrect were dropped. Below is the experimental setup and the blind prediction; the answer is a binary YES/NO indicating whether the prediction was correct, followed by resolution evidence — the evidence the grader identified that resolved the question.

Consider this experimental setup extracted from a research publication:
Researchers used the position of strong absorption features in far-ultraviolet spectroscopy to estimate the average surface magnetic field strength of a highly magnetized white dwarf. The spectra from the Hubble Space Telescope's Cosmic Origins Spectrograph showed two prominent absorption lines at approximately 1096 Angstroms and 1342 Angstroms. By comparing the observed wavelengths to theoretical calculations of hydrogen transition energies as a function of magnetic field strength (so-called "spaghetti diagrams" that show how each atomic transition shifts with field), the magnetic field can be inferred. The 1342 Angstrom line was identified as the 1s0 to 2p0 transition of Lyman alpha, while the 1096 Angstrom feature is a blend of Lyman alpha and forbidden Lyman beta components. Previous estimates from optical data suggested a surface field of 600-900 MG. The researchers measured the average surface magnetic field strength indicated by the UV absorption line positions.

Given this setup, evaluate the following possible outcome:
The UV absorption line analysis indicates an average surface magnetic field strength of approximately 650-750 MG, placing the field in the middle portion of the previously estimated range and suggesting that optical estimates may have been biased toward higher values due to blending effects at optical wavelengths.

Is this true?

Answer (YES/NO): YES